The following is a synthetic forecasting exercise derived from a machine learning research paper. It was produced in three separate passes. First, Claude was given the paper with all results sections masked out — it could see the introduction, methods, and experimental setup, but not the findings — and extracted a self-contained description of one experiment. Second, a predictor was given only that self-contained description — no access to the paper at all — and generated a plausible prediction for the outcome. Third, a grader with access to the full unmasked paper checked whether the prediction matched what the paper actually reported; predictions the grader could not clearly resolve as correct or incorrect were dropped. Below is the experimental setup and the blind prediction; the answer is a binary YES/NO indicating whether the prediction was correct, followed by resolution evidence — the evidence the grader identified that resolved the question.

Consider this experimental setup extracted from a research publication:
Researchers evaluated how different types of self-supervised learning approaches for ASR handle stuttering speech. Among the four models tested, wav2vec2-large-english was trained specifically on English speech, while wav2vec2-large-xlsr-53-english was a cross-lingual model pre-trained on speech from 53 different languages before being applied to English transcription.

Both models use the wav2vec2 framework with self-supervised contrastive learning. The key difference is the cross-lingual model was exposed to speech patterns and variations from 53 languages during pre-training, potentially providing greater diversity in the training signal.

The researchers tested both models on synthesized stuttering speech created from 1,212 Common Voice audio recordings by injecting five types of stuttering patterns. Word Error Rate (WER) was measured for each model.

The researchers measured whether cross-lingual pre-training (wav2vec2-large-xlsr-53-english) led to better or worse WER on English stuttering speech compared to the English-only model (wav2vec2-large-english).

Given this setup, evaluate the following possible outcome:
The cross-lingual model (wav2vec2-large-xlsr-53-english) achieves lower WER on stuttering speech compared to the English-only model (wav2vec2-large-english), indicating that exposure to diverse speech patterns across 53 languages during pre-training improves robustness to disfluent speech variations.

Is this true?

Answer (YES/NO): NO